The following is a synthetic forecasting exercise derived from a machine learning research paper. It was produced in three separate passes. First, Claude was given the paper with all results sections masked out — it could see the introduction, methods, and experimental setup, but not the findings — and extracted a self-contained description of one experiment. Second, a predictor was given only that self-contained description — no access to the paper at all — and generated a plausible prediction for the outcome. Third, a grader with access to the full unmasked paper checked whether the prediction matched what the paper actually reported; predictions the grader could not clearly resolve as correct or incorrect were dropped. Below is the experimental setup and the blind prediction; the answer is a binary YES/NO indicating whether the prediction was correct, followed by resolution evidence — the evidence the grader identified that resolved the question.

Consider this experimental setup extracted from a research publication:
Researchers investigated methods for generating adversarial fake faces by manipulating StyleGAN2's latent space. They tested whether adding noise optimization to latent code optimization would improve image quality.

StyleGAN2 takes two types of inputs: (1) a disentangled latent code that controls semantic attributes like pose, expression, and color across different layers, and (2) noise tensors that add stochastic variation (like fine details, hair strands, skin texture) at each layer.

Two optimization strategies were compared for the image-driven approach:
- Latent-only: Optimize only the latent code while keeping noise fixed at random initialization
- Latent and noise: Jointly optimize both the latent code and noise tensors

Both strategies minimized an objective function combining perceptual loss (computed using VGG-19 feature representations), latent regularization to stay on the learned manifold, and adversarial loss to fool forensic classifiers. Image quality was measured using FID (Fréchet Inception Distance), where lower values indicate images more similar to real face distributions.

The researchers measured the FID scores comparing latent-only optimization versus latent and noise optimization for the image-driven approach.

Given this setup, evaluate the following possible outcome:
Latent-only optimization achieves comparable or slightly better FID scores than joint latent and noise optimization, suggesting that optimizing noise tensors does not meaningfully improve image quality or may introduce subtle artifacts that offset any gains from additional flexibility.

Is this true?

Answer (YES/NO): NO